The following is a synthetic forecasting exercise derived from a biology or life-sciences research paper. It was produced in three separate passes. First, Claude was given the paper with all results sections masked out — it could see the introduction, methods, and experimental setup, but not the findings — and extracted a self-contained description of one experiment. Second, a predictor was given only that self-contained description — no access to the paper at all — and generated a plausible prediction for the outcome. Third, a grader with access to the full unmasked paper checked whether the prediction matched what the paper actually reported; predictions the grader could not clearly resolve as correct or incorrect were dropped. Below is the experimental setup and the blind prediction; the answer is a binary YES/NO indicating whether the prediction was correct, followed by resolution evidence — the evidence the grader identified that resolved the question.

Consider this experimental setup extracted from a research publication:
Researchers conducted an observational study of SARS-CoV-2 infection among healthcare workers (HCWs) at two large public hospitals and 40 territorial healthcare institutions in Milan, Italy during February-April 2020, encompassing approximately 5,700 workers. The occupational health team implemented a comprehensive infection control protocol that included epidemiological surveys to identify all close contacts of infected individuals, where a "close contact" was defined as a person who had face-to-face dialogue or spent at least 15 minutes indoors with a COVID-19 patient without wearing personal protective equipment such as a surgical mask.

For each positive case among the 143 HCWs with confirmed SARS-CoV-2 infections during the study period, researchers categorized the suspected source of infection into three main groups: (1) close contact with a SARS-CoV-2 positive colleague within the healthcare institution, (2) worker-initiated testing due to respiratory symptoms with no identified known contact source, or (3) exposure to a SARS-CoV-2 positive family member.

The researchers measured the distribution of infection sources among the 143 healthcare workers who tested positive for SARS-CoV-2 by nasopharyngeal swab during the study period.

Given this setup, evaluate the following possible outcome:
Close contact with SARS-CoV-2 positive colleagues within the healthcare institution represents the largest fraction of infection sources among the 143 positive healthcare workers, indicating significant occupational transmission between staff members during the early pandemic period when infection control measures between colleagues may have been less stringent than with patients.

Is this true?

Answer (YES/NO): YES